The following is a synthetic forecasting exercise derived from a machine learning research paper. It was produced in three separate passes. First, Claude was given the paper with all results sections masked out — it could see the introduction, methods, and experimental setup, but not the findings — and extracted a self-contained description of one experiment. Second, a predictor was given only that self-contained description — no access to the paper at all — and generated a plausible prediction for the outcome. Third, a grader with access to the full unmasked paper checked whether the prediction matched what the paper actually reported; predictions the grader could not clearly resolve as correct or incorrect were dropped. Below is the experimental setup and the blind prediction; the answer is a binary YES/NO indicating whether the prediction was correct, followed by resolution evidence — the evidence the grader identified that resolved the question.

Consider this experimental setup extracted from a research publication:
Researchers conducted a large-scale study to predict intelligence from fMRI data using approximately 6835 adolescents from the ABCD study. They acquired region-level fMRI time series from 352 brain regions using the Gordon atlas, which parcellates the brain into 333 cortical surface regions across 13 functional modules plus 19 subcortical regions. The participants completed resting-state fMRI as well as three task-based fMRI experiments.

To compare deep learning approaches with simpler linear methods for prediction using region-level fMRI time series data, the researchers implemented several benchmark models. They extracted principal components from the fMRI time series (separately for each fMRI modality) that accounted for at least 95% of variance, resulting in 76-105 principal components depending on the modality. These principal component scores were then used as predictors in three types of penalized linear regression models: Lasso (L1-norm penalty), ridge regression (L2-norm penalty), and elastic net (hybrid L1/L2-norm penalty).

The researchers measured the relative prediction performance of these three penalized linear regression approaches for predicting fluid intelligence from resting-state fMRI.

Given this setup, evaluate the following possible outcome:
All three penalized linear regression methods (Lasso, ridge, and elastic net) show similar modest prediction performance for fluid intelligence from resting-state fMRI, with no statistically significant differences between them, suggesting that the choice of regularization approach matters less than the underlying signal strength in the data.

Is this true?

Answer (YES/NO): NO